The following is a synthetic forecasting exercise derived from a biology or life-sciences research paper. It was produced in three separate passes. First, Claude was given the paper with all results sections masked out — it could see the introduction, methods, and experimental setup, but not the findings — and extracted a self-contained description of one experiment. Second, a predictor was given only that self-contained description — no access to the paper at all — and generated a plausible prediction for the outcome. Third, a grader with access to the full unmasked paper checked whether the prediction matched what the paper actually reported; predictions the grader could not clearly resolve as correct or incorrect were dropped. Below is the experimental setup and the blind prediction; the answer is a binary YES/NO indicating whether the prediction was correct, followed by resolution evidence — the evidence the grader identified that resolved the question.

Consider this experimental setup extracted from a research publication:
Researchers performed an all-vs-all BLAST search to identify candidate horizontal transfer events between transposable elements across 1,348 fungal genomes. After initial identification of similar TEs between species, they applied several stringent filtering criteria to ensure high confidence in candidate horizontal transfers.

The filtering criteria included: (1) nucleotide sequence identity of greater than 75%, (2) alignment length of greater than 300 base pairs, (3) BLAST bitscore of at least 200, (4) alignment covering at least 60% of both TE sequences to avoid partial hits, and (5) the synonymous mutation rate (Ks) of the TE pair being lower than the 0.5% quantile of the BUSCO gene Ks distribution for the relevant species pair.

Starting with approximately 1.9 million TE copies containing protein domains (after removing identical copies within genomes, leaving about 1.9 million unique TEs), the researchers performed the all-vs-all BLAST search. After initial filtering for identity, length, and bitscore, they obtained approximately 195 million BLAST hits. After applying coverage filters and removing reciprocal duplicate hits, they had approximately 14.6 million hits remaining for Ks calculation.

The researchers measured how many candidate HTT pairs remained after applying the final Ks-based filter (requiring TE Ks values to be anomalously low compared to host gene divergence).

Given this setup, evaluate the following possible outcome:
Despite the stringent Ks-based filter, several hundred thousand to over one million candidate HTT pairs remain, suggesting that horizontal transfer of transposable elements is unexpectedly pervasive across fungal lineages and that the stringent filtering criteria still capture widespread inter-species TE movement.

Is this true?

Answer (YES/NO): YES